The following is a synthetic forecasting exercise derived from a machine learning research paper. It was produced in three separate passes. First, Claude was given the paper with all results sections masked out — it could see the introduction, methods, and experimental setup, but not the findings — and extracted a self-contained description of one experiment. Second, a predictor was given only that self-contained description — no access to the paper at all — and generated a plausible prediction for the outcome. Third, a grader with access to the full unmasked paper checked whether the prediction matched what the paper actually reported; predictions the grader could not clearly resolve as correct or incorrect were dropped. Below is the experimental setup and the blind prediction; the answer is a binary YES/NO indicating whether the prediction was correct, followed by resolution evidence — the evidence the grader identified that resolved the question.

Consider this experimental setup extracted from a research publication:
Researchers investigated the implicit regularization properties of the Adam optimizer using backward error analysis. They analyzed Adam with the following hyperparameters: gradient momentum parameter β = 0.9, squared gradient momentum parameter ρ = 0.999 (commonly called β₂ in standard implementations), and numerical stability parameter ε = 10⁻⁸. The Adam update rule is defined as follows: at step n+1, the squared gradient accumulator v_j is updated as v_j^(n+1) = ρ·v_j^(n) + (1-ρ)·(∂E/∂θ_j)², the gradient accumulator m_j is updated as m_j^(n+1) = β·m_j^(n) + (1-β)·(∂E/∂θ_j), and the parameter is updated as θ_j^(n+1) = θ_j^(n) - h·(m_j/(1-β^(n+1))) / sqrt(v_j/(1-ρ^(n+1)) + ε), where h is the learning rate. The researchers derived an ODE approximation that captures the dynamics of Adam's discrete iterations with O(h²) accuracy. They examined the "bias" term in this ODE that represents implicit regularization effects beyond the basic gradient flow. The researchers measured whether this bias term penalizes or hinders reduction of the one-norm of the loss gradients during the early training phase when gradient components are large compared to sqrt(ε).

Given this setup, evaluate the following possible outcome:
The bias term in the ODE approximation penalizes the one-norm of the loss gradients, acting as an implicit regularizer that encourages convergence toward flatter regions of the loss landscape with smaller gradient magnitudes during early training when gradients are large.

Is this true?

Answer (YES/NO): NO